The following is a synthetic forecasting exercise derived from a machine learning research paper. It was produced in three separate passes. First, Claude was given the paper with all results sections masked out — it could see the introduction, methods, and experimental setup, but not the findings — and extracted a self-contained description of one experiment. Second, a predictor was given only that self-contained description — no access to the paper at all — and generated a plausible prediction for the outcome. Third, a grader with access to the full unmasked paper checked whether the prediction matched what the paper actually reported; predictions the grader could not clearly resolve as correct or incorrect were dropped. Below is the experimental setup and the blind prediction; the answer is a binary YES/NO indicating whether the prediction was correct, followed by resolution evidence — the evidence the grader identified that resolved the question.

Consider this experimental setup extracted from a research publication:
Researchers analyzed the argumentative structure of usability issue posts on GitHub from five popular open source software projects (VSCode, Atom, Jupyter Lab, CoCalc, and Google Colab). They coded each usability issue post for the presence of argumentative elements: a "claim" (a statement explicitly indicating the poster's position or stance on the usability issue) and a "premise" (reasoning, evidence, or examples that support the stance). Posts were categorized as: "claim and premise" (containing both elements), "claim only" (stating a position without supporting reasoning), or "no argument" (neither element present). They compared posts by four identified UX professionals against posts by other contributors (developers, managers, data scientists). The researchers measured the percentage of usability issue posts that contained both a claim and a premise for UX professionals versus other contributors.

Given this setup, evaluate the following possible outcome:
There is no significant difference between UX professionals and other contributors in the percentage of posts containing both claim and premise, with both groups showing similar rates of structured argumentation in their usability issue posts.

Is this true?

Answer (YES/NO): NO